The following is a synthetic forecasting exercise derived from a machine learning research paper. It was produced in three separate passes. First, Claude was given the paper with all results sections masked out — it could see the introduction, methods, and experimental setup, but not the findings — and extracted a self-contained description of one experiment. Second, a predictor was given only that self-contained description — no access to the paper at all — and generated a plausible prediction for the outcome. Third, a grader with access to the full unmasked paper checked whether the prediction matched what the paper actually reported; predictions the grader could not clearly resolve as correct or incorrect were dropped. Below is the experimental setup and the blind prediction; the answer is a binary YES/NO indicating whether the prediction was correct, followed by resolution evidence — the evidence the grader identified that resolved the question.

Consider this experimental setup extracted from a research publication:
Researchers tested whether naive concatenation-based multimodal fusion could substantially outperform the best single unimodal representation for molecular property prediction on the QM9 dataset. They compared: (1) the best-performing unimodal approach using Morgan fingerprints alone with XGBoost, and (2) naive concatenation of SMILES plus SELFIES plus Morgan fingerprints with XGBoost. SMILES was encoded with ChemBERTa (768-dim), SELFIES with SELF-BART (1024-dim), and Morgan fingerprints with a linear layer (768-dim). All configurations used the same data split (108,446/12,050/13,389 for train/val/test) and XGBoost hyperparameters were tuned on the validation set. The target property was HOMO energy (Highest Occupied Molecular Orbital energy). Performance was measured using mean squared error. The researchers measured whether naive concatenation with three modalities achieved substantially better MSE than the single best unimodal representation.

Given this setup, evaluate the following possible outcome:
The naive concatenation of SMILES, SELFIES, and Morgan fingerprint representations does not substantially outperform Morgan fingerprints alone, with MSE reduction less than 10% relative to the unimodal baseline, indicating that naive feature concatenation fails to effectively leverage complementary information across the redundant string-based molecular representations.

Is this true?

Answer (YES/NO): YES